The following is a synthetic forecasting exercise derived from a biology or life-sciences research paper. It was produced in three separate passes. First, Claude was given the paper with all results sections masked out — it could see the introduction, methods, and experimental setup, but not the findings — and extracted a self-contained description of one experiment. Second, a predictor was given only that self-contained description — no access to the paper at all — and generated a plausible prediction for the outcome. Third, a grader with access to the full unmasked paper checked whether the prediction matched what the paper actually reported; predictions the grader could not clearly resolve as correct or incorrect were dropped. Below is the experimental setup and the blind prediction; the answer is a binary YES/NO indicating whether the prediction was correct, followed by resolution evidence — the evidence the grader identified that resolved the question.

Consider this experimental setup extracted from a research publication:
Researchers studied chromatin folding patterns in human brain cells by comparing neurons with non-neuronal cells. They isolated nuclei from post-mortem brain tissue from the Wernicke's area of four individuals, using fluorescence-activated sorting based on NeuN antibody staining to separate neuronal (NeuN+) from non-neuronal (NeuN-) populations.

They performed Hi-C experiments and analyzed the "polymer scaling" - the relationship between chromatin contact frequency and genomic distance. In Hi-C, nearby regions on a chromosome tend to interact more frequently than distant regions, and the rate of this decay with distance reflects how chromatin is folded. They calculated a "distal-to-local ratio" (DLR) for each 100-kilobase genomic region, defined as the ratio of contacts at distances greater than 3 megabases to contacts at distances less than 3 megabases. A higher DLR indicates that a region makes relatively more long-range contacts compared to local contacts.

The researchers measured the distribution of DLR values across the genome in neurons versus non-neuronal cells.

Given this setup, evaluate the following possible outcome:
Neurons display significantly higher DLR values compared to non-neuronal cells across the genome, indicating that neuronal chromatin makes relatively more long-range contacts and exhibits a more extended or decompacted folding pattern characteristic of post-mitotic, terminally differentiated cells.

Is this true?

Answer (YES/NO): NO